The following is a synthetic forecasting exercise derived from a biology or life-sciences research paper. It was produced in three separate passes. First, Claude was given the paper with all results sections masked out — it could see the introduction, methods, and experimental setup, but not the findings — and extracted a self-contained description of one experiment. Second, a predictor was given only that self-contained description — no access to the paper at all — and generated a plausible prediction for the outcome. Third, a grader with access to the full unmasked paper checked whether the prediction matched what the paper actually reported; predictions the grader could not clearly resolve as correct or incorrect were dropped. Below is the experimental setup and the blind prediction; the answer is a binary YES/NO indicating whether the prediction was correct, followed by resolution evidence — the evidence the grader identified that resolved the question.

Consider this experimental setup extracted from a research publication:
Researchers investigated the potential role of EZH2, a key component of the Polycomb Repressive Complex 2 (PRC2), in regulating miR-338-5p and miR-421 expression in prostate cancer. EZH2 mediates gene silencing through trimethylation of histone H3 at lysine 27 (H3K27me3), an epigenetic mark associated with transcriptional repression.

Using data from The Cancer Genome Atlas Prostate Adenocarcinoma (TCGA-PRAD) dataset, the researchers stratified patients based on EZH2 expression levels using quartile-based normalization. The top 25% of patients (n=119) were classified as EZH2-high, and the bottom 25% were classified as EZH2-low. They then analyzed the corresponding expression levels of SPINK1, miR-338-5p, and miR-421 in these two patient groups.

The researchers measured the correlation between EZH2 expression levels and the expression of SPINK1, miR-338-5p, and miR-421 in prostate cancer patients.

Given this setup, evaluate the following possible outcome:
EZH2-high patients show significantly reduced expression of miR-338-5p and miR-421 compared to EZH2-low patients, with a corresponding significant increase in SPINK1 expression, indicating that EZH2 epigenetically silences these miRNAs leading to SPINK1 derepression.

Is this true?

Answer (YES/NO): YES